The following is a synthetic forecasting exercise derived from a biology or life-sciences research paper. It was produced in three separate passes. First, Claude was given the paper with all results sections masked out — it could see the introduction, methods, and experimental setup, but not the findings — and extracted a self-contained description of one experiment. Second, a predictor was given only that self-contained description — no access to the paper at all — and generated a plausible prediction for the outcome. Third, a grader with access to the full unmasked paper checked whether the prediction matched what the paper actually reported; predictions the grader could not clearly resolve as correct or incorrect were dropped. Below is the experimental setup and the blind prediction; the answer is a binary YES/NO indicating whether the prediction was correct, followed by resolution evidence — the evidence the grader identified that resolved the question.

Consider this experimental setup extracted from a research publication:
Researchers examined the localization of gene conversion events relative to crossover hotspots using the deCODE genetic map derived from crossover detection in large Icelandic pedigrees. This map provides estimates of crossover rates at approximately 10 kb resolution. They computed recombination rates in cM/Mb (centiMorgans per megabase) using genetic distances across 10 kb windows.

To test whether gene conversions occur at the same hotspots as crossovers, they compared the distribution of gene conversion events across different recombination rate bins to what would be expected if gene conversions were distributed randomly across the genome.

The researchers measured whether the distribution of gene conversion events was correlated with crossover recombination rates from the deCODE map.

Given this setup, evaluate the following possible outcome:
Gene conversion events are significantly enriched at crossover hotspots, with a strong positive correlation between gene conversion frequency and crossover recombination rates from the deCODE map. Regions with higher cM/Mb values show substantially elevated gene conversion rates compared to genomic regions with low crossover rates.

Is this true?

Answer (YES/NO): YES